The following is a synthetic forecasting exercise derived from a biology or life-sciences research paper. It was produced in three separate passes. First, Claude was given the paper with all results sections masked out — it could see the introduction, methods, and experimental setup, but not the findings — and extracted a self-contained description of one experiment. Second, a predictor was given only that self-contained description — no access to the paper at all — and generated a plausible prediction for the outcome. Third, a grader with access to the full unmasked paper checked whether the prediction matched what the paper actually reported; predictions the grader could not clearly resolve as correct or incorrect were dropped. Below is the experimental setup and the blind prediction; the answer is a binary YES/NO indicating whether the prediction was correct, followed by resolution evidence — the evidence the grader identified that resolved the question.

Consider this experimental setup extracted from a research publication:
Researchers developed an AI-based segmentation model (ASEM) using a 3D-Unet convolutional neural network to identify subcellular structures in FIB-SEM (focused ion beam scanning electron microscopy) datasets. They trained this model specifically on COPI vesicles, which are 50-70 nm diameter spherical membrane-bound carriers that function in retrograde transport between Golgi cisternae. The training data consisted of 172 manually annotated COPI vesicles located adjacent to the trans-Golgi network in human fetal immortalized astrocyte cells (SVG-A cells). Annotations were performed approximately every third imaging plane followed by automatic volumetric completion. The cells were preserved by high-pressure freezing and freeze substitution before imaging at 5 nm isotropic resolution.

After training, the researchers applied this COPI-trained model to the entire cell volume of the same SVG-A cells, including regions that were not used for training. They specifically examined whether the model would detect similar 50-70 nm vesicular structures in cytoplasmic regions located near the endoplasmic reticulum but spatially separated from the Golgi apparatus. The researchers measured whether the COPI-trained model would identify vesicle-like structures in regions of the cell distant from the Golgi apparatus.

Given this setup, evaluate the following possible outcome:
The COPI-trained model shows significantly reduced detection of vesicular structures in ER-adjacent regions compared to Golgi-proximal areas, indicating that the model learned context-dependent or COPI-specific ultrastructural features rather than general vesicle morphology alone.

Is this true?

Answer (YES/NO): NO